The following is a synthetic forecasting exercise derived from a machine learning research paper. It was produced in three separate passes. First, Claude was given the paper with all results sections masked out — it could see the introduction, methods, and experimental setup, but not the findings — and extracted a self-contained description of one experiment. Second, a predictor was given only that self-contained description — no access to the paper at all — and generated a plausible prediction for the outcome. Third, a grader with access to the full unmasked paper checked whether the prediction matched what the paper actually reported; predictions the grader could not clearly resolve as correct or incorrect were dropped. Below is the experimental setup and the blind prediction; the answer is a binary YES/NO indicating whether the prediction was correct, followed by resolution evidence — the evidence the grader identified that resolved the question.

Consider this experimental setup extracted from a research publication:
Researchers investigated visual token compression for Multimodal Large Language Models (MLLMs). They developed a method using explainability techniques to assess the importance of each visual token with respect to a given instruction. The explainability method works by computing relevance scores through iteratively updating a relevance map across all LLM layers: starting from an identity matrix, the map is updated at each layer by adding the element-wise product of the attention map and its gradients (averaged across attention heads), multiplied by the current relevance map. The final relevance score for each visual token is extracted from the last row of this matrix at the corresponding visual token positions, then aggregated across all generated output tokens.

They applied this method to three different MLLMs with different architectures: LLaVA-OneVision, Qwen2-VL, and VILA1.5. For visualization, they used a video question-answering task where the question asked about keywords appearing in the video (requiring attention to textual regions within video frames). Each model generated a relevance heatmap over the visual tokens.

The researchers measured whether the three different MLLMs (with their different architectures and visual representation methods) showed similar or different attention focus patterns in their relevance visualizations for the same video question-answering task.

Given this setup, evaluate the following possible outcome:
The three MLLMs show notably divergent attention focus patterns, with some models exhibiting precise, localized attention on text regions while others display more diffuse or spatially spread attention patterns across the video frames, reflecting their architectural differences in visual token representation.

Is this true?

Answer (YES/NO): NO